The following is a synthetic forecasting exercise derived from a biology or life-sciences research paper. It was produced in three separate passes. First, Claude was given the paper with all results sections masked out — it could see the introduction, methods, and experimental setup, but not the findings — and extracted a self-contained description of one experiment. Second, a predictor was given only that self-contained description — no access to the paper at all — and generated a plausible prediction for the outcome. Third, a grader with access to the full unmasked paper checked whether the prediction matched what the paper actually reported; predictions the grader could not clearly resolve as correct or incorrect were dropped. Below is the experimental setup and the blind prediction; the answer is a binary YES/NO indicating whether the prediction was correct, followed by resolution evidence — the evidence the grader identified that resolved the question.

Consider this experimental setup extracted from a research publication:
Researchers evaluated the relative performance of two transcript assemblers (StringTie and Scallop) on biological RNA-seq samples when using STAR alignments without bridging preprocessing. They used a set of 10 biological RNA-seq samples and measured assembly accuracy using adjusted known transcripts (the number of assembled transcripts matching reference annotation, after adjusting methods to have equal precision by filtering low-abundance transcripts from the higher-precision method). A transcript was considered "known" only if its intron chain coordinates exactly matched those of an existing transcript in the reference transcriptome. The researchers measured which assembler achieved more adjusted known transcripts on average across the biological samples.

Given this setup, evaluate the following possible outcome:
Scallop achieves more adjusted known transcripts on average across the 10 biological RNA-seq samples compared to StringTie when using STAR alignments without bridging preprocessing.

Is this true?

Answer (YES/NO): YES